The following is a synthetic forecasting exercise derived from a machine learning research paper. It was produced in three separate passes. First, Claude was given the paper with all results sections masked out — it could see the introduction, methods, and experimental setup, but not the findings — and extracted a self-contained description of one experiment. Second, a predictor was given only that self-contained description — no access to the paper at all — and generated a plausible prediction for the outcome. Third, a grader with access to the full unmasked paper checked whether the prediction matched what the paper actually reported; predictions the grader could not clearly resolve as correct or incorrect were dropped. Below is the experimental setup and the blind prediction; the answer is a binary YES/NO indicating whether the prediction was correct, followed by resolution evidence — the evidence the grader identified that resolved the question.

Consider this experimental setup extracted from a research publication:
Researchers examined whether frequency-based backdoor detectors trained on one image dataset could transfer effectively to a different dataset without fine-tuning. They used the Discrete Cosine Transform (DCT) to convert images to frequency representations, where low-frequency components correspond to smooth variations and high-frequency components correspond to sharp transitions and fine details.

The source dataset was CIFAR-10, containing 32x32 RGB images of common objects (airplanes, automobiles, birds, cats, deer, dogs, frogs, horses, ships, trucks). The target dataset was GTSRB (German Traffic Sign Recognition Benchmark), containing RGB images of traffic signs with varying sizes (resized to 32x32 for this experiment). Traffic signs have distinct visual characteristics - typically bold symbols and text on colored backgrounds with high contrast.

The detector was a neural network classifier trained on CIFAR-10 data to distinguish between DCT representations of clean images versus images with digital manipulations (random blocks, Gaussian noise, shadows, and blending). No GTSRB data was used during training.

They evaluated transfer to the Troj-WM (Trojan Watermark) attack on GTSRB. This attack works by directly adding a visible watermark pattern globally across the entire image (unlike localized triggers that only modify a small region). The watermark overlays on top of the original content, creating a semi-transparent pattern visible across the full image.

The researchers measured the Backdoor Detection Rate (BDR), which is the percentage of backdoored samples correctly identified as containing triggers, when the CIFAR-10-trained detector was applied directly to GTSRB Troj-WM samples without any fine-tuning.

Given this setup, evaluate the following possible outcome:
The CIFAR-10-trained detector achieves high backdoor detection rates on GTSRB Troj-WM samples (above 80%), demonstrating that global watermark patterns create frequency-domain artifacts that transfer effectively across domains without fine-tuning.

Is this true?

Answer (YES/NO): YES